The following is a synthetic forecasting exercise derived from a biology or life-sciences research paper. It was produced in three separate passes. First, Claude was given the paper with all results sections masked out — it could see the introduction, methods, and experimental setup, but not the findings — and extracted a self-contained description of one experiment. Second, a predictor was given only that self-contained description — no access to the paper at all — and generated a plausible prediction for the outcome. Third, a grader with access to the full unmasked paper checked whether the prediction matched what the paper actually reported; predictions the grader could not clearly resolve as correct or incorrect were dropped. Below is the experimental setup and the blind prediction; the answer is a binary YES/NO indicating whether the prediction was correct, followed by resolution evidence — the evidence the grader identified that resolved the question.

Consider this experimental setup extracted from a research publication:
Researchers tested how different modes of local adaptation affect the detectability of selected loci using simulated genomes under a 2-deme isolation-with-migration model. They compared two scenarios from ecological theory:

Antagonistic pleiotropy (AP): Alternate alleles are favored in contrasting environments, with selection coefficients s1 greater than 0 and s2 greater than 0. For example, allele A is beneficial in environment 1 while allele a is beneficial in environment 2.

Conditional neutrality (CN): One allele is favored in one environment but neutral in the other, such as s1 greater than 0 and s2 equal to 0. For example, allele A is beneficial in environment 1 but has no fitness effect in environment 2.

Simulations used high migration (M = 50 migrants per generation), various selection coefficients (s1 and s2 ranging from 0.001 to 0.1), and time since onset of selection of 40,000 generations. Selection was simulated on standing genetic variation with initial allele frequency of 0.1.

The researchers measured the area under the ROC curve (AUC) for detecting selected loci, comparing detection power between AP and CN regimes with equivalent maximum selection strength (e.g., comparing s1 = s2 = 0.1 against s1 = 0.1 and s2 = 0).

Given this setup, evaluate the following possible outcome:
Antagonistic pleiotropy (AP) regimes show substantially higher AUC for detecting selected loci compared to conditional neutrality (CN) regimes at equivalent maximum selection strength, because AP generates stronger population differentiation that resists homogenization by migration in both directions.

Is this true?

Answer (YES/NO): YES